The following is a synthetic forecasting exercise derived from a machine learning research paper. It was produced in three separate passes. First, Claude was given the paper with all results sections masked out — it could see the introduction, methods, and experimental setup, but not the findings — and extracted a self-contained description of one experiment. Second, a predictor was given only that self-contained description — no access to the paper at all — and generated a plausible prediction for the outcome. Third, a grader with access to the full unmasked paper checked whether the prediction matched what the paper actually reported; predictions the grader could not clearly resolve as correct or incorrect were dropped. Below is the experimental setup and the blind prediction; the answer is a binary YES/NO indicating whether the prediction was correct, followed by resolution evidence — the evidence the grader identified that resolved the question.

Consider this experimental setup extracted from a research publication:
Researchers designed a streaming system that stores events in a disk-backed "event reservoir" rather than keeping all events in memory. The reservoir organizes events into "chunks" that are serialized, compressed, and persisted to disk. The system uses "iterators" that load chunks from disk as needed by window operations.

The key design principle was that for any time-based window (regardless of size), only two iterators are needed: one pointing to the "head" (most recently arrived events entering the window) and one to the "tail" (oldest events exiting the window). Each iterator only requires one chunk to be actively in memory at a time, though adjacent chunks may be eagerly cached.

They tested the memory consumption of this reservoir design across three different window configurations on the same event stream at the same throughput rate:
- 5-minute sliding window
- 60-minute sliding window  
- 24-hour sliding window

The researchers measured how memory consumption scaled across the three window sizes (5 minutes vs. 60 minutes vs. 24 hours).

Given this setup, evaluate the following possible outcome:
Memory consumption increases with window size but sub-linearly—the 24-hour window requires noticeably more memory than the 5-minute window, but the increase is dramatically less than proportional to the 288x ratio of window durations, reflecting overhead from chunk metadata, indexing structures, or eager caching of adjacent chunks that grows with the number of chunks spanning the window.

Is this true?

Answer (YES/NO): NO